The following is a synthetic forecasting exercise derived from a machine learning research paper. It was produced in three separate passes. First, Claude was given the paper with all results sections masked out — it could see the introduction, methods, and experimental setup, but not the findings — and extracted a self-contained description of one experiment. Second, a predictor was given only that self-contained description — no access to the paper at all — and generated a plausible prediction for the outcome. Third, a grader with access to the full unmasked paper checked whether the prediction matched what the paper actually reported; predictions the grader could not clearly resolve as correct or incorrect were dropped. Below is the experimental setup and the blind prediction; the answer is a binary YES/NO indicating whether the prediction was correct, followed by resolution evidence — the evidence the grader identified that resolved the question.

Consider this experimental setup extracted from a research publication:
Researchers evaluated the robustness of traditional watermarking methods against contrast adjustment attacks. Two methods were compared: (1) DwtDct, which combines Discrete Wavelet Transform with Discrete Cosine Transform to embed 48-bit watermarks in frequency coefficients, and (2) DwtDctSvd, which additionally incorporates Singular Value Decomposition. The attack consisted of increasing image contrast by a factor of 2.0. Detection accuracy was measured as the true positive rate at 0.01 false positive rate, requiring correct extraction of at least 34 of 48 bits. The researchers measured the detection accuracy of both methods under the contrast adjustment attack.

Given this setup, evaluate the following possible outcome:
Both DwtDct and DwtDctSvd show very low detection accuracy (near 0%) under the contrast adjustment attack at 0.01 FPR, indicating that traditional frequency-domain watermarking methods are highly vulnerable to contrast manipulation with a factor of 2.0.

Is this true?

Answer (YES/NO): NO